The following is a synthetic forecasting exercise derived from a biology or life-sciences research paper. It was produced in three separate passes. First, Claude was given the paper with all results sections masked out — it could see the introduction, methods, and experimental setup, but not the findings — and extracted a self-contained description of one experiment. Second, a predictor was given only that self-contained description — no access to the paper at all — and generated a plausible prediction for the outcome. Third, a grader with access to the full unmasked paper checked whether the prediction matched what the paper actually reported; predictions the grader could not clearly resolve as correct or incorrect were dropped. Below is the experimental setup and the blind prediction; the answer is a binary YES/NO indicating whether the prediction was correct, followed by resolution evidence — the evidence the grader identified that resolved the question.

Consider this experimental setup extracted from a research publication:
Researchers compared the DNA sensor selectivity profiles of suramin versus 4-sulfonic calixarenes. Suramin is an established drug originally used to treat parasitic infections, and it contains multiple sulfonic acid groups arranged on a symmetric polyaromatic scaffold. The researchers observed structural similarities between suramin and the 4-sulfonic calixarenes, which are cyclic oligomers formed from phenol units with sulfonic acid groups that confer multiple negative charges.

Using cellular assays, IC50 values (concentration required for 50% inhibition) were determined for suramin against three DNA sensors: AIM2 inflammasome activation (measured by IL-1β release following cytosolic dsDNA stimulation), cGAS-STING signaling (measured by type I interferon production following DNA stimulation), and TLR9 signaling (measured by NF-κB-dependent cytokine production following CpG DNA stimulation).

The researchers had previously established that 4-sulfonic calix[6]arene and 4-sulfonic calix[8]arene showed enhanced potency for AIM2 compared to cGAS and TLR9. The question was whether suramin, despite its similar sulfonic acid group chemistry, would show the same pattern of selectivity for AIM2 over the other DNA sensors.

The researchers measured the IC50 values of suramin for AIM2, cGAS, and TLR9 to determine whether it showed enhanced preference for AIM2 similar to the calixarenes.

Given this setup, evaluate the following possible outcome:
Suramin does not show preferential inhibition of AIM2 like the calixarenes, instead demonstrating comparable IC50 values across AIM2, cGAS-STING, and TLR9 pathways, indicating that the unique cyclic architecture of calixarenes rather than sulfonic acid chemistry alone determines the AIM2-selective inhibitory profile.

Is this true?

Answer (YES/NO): NO